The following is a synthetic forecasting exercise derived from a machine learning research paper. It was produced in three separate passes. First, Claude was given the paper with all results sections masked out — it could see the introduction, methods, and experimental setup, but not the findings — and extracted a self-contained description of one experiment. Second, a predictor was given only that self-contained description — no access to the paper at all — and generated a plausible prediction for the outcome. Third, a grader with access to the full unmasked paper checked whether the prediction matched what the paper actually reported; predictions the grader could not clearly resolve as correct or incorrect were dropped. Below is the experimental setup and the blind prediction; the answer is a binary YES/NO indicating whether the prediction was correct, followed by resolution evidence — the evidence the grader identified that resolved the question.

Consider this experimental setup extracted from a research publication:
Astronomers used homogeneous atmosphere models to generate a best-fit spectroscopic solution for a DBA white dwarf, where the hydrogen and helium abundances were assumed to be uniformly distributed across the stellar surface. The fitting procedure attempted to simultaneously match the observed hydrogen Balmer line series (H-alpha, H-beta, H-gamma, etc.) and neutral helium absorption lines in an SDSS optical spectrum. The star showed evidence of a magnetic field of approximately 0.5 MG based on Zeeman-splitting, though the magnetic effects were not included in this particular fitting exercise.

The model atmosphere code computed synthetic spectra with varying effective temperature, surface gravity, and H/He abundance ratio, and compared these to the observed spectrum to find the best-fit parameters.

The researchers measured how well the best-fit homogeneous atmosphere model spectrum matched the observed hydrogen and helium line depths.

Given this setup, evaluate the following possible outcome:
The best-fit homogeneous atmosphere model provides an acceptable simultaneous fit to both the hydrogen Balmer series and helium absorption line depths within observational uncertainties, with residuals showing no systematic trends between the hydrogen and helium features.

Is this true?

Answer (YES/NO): NO